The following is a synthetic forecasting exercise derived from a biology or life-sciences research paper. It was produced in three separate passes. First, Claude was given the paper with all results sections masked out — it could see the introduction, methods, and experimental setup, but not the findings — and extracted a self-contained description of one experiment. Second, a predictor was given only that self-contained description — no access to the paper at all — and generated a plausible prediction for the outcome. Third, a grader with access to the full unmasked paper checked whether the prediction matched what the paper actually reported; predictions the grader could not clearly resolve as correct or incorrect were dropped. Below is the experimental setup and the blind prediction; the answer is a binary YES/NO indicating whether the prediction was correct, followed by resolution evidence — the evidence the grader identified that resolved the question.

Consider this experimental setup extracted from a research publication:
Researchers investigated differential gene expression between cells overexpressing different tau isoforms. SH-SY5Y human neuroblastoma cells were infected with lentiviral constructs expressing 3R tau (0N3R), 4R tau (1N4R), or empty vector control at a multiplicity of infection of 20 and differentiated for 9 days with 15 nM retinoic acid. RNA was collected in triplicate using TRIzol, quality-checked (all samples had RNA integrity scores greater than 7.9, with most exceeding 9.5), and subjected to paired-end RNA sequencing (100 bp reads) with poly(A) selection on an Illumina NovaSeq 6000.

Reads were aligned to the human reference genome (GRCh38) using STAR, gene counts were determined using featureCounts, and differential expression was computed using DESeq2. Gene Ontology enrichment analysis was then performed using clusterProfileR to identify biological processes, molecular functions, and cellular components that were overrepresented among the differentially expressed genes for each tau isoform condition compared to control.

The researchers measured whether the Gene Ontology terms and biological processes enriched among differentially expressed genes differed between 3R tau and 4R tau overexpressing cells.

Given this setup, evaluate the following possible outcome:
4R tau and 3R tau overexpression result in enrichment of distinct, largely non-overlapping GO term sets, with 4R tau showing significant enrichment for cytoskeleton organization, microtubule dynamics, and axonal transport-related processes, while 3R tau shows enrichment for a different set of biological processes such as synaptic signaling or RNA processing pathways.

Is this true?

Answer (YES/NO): NO